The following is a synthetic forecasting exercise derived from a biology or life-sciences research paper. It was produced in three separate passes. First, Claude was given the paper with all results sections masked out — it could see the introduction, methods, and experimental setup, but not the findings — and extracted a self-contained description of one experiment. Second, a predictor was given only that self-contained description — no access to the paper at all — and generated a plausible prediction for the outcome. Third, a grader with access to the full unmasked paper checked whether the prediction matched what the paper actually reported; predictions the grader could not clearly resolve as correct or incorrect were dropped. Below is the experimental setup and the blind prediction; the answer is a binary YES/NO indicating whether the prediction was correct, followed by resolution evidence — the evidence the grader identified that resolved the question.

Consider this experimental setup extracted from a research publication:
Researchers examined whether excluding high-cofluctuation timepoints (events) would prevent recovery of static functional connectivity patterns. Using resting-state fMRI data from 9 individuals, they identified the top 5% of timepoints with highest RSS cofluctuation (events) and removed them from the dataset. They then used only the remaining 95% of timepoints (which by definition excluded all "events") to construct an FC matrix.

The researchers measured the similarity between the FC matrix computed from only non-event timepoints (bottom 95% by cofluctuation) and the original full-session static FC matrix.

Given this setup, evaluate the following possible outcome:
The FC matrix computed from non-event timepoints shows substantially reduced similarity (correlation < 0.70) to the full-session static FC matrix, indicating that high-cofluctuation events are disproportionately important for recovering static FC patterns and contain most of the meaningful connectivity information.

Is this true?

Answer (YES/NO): NO